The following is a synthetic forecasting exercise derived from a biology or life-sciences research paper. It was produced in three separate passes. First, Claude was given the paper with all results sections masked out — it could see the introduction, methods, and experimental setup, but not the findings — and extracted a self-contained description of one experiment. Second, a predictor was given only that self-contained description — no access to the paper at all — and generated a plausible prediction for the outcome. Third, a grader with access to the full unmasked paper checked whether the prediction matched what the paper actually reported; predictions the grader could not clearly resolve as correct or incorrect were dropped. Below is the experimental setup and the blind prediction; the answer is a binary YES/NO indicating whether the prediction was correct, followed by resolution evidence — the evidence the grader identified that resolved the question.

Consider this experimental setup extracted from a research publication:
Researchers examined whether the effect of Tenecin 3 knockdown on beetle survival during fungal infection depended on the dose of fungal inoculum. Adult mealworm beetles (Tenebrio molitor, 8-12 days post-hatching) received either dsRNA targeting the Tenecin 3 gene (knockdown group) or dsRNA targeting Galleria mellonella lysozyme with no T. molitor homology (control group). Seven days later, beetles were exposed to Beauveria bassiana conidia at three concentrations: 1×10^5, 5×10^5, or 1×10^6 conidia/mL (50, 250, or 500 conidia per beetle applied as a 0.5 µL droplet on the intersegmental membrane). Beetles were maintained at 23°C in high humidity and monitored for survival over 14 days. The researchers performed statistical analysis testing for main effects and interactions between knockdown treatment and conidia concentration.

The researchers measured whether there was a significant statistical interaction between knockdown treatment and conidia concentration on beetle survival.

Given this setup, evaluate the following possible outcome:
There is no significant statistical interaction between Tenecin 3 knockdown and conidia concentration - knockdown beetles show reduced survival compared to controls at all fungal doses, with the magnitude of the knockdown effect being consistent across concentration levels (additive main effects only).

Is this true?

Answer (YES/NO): NO